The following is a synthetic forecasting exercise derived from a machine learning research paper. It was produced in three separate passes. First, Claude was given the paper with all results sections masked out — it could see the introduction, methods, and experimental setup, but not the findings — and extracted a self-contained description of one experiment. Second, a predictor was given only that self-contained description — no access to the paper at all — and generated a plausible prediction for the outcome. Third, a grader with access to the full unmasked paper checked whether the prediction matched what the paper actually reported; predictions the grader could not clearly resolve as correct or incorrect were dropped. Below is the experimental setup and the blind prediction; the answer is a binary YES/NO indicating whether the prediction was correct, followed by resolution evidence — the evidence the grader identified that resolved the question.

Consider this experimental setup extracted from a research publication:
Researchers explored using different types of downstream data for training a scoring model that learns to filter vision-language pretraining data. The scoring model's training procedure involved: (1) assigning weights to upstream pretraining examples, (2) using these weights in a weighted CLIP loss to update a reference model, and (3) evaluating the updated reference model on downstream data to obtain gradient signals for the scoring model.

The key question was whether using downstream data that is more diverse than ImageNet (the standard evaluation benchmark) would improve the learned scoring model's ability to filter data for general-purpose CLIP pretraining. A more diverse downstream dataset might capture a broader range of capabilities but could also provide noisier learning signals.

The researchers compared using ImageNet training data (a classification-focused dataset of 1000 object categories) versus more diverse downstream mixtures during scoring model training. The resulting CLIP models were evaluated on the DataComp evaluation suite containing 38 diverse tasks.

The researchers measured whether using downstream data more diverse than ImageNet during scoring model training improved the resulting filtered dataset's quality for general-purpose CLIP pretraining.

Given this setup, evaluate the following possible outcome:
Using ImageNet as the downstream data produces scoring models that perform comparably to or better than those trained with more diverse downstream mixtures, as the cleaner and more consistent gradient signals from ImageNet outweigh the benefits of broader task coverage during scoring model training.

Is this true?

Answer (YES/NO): YES